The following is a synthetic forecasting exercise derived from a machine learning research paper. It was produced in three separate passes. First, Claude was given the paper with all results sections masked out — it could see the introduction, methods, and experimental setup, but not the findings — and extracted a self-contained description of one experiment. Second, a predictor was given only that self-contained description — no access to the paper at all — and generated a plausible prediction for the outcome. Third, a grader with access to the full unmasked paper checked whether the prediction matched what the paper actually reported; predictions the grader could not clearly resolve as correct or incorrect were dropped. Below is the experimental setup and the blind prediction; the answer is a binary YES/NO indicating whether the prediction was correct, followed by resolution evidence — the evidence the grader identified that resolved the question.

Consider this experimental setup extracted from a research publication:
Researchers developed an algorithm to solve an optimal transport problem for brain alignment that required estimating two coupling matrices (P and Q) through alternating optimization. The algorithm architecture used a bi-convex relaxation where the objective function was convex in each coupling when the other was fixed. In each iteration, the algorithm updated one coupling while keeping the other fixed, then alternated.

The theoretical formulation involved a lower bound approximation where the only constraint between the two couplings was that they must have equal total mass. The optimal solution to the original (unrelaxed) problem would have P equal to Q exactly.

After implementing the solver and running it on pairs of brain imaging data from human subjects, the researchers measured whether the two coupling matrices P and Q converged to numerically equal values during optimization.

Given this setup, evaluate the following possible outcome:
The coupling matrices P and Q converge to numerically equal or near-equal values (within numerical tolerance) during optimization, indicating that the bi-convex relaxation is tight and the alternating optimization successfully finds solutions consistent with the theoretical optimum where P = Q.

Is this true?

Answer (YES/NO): YES